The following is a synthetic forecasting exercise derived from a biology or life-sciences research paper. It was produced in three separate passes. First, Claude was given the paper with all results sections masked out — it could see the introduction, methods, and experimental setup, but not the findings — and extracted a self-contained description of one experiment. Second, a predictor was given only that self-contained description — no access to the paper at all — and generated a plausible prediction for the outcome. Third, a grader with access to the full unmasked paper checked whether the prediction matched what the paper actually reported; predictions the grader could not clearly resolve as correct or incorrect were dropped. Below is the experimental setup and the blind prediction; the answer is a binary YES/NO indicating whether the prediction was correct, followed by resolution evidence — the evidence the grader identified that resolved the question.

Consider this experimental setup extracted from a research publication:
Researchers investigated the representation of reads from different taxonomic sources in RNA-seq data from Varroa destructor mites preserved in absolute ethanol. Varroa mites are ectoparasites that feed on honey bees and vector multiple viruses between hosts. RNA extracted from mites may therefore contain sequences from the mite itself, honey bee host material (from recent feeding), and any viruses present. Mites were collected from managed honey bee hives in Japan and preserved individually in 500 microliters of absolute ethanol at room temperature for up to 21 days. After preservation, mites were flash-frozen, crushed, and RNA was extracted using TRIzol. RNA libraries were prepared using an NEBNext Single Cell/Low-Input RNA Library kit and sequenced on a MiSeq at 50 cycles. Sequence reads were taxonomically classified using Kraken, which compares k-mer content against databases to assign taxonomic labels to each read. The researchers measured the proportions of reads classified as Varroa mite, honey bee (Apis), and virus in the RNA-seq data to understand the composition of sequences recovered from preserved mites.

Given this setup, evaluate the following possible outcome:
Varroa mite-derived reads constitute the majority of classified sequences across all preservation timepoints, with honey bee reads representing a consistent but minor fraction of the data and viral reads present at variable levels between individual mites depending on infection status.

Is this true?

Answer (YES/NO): NO